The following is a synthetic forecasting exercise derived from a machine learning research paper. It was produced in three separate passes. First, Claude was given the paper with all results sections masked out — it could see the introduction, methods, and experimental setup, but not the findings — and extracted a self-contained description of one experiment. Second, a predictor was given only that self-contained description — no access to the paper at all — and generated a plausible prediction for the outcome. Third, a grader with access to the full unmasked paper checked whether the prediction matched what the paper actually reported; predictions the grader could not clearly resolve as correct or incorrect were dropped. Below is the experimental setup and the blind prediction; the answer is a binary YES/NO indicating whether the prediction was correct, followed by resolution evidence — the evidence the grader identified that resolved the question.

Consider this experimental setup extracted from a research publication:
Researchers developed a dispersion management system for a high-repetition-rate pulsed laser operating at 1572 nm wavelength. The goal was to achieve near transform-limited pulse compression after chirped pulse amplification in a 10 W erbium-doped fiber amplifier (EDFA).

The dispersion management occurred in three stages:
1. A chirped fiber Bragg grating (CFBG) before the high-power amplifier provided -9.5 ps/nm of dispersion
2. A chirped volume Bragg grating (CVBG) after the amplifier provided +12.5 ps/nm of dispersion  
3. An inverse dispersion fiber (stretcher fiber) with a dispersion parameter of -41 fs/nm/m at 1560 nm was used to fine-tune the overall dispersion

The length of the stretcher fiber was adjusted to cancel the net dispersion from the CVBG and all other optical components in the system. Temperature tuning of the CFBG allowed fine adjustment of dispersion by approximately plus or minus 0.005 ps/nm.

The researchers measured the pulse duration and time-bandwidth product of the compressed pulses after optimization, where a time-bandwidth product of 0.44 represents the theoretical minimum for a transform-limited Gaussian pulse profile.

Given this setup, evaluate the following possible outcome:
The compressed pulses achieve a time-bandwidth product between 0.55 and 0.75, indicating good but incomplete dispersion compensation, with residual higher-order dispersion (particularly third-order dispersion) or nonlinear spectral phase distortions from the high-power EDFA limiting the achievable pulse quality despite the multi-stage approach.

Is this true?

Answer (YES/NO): NO